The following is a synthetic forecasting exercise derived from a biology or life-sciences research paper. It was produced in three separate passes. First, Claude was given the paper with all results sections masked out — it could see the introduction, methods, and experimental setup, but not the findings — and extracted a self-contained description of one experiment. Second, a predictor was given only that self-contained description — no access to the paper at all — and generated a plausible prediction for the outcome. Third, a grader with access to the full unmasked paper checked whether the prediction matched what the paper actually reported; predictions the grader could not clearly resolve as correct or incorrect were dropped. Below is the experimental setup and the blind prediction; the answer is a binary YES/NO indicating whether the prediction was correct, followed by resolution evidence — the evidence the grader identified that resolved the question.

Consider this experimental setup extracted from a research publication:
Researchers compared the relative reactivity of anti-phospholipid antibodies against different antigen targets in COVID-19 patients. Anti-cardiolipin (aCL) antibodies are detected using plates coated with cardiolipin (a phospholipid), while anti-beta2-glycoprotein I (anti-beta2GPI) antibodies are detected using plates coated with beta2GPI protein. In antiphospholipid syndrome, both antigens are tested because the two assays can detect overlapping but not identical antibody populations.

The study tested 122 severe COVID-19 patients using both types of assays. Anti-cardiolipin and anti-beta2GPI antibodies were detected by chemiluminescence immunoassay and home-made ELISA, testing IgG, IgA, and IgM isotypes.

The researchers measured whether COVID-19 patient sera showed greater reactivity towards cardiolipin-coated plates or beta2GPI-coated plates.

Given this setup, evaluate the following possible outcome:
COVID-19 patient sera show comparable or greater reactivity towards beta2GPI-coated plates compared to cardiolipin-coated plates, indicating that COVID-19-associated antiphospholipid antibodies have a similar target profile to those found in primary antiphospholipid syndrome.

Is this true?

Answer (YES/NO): NO